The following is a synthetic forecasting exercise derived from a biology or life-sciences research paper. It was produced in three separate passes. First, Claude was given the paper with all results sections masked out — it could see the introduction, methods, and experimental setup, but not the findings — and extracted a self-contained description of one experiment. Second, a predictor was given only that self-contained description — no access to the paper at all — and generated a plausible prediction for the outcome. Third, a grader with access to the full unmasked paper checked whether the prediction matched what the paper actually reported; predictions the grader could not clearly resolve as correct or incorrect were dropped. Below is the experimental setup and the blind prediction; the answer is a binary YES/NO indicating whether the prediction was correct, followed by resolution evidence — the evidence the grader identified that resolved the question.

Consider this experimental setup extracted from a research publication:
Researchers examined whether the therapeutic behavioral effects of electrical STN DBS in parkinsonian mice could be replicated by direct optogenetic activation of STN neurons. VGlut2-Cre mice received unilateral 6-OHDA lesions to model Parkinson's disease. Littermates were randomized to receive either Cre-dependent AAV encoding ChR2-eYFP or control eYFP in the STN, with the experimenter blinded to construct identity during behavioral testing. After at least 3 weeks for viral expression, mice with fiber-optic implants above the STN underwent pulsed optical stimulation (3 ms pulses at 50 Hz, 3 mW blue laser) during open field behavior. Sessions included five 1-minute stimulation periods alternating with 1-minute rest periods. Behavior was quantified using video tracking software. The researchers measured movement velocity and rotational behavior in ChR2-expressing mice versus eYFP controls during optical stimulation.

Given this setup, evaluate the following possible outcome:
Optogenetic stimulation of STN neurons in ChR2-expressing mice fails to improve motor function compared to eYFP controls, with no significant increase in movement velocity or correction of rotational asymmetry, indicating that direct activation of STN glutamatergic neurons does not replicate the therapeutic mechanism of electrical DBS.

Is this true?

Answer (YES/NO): NO